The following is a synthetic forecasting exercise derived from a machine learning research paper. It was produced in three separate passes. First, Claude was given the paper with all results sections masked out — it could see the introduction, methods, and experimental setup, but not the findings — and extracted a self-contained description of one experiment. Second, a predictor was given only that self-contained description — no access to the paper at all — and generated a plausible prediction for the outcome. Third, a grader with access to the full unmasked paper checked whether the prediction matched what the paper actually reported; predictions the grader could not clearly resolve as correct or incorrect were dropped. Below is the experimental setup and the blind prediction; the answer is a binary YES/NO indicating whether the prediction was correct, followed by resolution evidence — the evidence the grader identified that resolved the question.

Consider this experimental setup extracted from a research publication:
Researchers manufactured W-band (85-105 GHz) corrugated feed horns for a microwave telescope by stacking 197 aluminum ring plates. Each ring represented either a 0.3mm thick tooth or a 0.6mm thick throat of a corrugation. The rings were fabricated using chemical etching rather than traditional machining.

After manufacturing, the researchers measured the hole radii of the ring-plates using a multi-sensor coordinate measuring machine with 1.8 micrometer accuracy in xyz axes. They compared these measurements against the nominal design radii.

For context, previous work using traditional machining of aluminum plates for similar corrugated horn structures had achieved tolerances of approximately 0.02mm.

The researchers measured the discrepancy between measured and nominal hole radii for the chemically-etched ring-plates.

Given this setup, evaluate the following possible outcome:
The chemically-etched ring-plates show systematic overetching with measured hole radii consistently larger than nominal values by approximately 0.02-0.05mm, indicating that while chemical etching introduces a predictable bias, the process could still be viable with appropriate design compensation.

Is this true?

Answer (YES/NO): NO